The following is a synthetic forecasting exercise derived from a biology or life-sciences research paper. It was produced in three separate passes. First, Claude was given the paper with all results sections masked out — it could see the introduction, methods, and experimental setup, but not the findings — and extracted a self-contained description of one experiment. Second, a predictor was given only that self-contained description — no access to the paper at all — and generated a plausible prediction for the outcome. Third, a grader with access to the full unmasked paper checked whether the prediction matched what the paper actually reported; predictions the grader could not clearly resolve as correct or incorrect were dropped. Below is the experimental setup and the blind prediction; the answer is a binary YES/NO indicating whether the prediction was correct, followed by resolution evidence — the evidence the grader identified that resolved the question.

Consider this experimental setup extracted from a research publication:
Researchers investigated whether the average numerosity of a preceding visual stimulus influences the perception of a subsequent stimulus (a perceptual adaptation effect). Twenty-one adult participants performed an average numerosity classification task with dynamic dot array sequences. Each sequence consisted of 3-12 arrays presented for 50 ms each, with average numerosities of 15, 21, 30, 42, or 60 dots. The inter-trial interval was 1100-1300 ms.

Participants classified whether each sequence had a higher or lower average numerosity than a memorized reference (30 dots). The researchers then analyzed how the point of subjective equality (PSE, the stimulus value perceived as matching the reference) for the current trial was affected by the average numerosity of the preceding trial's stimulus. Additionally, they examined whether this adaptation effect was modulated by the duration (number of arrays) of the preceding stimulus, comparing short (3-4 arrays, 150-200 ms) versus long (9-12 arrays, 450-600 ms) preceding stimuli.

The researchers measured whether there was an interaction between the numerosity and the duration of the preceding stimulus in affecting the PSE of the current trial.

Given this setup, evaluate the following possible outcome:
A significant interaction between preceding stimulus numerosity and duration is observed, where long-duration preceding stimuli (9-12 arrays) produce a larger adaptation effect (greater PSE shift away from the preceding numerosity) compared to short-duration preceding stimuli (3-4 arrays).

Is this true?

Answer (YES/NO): YES